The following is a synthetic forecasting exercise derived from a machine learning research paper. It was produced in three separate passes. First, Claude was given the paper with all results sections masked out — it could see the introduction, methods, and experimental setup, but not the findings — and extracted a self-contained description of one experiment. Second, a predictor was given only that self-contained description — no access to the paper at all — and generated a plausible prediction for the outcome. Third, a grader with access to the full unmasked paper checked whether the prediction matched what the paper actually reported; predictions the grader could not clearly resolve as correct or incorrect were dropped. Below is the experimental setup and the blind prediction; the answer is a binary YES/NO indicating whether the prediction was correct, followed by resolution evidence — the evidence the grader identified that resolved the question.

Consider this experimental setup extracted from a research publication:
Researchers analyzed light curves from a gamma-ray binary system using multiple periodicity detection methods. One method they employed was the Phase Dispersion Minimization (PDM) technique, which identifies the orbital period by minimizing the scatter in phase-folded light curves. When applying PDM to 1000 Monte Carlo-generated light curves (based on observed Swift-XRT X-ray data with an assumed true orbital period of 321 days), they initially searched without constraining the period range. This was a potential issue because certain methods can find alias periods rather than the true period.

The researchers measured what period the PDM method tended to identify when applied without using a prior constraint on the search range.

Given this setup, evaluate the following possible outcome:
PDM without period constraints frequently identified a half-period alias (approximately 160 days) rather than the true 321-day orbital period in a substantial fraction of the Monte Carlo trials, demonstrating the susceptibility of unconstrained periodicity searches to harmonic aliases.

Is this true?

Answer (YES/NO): YES